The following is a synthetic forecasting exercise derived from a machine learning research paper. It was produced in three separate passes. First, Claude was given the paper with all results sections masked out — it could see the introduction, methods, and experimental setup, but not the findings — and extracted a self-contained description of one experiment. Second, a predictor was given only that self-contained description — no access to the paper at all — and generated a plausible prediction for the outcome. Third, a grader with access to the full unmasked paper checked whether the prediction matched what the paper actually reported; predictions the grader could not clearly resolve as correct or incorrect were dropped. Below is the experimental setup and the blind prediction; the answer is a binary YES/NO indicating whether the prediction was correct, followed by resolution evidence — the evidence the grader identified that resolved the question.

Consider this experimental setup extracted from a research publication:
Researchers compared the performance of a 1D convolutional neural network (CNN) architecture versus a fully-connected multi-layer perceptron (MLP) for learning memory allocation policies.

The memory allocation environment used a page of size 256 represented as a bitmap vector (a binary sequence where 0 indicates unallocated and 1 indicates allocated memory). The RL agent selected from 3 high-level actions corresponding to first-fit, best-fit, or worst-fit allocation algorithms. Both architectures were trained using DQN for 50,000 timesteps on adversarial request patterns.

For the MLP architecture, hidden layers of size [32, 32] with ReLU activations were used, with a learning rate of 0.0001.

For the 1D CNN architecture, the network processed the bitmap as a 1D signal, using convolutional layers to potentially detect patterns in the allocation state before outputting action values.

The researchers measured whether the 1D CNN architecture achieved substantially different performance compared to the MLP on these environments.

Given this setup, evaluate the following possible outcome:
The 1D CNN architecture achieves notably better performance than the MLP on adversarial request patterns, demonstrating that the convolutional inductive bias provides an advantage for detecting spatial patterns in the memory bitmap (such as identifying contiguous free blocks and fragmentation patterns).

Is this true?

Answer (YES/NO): NO